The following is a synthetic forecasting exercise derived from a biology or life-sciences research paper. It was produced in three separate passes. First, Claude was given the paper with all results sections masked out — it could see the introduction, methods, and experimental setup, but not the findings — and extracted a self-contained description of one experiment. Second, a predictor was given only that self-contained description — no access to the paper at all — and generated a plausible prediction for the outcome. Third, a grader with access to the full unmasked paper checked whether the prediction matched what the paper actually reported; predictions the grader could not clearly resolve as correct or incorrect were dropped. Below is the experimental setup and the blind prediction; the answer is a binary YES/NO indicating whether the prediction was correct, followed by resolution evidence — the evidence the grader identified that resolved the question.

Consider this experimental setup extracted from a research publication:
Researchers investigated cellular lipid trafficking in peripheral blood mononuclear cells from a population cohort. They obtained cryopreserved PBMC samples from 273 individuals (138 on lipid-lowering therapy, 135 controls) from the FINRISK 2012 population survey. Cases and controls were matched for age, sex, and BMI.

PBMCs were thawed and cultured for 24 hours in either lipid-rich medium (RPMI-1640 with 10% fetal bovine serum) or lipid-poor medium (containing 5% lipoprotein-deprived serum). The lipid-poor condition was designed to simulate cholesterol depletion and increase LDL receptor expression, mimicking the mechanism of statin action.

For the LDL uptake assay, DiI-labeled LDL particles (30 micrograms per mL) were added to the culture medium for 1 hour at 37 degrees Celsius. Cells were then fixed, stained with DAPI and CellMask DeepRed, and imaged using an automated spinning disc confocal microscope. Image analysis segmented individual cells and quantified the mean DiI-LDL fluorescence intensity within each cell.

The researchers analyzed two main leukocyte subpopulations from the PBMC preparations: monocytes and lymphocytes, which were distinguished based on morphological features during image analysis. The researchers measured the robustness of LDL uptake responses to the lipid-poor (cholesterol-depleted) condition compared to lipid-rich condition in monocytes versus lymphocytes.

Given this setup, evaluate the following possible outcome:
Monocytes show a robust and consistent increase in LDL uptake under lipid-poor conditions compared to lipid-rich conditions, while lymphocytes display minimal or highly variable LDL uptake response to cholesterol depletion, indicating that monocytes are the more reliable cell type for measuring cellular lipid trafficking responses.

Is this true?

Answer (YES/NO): YES